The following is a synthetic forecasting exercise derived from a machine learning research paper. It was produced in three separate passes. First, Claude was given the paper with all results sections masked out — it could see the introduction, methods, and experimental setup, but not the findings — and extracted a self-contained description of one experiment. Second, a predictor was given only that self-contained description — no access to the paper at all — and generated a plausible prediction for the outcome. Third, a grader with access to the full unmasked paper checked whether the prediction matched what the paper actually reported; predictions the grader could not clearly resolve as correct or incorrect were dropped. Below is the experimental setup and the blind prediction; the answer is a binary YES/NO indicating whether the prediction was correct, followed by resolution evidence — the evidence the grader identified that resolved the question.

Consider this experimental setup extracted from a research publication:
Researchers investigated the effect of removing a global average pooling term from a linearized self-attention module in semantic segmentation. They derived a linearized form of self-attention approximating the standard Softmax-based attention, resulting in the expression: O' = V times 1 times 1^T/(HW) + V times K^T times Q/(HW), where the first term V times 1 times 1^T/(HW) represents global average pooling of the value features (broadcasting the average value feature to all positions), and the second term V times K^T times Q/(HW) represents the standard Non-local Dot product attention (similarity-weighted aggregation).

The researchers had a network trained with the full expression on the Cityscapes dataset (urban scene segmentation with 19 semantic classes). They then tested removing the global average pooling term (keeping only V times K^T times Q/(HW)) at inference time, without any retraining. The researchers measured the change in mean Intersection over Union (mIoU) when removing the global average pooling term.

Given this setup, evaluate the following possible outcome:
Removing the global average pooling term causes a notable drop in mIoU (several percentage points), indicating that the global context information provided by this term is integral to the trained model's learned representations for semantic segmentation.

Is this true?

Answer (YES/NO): NO